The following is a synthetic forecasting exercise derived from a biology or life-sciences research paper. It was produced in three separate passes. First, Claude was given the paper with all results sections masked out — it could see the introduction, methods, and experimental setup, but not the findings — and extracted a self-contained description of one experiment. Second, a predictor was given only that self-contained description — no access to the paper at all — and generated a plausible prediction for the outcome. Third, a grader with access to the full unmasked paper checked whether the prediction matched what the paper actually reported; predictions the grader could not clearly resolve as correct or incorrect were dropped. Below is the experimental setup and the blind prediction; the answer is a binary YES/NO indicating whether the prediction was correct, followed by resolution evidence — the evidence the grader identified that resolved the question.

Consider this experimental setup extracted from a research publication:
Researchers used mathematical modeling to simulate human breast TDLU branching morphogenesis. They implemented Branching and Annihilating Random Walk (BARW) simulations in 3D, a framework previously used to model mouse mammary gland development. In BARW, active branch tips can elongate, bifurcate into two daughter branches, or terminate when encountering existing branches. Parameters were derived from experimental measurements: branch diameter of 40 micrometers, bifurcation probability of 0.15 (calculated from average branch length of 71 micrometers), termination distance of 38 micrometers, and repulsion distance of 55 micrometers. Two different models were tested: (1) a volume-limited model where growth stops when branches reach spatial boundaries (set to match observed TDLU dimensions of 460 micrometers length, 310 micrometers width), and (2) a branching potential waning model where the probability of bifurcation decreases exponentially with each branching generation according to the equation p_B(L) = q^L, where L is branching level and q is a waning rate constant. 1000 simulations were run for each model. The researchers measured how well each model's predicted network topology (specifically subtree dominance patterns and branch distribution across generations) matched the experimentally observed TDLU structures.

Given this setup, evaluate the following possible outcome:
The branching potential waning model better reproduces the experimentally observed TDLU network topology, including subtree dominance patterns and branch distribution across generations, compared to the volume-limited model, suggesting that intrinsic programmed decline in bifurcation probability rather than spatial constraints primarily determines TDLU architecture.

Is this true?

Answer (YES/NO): NO